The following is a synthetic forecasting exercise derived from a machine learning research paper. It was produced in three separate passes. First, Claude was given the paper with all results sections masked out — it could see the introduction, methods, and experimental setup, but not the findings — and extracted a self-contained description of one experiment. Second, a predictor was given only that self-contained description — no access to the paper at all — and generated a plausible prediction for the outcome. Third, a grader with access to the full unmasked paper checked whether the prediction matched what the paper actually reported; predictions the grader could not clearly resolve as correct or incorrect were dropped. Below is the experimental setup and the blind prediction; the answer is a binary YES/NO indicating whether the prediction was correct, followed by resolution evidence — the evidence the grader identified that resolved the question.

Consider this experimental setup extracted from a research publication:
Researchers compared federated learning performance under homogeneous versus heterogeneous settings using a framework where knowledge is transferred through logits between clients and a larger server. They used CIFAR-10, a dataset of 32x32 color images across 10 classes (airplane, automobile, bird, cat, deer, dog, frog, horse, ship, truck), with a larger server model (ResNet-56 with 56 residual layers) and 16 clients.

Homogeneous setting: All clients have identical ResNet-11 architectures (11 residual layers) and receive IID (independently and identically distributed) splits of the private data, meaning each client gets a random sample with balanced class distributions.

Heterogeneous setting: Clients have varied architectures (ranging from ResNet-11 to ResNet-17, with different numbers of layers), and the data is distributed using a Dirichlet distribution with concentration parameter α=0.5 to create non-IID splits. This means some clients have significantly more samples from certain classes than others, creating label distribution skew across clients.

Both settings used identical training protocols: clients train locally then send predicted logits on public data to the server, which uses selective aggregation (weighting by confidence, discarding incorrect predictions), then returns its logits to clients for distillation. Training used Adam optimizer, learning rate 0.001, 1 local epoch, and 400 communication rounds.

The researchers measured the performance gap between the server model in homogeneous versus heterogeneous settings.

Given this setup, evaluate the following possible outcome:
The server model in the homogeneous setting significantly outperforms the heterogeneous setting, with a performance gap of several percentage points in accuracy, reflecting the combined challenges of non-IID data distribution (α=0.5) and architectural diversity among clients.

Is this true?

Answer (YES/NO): NO